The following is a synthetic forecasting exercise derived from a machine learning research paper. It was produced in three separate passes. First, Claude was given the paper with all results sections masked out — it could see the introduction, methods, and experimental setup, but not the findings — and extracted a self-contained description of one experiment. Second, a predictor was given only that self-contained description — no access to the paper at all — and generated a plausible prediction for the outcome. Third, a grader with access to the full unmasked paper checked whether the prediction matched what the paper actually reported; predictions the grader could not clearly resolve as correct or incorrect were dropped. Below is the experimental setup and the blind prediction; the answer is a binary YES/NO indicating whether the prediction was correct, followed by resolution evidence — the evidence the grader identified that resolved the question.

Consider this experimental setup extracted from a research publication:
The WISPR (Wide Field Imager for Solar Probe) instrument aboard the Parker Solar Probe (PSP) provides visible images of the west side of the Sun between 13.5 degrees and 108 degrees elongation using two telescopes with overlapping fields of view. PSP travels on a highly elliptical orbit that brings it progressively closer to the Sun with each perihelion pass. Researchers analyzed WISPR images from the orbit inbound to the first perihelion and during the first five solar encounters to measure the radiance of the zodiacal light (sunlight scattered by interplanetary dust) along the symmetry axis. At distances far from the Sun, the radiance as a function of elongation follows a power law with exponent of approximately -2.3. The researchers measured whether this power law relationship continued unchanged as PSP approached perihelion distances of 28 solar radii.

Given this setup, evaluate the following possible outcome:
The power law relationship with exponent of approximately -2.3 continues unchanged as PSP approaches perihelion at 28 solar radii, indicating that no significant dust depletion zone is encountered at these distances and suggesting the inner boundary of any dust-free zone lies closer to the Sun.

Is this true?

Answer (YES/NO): NO